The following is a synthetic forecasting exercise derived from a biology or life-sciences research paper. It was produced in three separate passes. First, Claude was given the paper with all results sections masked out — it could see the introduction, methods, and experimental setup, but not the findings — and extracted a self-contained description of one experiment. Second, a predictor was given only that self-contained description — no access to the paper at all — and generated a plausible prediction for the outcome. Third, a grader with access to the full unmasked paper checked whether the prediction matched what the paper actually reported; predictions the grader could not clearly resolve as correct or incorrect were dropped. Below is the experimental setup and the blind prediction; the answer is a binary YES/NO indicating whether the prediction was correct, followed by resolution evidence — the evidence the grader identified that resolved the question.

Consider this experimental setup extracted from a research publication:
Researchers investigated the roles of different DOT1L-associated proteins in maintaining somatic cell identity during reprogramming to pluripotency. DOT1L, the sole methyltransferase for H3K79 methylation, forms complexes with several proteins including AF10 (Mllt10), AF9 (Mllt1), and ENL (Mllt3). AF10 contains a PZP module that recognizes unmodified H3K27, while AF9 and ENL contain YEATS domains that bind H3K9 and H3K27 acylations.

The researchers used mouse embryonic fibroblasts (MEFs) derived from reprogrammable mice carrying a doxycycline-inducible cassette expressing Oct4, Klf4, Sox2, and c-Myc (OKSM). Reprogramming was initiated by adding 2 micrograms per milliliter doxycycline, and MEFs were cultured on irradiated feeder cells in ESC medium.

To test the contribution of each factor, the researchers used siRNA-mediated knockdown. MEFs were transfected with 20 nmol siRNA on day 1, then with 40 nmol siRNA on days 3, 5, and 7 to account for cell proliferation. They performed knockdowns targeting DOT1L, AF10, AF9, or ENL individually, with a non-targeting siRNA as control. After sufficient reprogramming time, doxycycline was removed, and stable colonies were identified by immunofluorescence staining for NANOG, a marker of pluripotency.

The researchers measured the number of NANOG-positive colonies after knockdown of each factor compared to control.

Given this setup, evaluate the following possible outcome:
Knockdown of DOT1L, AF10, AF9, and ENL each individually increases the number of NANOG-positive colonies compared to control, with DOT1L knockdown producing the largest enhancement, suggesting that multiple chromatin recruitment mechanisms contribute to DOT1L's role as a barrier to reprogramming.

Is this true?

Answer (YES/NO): NO